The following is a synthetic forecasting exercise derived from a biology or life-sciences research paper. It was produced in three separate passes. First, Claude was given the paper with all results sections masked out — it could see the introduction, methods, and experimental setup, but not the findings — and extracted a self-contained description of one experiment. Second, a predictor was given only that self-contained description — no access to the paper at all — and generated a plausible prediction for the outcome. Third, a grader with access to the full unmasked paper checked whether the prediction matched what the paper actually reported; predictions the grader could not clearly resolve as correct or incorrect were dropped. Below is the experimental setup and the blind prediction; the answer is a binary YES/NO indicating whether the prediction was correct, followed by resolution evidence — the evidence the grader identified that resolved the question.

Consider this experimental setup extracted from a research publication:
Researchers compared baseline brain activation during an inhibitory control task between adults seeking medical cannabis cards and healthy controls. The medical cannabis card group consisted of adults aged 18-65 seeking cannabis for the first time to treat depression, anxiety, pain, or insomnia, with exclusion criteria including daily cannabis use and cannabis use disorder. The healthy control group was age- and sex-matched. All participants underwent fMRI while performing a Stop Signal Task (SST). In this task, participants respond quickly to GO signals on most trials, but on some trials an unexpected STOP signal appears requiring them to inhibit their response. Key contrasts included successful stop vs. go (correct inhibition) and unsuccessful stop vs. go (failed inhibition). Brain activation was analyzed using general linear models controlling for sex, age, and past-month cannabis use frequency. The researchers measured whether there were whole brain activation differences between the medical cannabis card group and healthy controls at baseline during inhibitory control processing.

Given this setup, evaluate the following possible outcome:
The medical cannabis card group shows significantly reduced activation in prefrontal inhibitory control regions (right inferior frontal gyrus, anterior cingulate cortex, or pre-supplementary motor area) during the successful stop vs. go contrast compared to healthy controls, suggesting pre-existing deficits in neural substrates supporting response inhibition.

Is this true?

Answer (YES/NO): NO